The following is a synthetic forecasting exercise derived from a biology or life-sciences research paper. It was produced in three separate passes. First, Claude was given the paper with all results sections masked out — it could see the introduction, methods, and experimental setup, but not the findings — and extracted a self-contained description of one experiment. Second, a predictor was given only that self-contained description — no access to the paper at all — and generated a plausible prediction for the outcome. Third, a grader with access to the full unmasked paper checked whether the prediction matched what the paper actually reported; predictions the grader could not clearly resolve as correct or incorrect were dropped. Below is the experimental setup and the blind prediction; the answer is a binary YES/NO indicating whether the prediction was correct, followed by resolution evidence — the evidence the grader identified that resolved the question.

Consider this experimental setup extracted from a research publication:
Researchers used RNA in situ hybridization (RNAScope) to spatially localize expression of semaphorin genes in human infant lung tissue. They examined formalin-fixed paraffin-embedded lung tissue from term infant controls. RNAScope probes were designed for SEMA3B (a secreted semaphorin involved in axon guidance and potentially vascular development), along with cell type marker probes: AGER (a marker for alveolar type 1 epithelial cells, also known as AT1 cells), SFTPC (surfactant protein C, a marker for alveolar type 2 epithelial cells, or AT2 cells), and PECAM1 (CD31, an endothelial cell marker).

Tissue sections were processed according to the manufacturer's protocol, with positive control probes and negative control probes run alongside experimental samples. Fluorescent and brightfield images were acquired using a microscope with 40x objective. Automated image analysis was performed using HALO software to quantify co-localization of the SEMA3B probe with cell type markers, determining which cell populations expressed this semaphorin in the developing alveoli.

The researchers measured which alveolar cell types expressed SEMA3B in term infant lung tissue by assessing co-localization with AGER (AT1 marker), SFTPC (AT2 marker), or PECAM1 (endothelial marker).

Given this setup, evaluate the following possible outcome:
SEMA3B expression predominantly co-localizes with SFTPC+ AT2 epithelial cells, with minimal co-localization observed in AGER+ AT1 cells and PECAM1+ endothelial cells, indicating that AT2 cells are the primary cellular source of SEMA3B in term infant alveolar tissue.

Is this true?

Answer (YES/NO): NO